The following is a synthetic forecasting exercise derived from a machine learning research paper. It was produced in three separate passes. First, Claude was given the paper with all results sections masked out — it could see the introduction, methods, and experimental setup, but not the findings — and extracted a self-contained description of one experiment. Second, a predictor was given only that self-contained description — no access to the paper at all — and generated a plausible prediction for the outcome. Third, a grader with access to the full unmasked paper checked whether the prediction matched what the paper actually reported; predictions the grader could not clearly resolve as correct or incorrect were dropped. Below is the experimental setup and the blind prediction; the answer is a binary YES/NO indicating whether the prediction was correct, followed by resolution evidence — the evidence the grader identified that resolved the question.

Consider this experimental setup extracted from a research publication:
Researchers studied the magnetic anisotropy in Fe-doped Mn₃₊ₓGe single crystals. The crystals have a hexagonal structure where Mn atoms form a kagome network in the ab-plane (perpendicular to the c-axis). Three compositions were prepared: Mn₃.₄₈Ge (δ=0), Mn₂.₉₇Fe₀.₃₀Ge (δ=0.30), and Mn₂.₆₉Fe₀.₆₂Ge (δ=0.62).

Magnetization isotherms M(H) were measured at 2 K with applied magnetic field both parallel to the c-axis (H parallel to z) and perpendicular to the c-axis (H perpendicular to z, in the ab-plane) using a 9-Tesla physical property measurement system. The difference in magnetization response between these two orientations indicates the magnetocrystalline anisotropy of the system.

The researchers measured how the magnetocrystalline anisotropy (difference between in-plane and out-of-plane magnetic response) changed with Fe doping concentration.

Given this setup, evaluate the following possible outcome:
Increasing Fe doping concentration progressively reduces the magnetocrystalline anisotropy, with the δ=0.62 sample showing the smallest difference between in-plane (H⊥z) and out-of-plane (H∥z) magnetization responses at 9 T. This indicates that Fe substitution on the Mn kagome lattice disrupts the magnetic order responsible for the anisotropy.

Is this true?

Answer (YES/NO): NO